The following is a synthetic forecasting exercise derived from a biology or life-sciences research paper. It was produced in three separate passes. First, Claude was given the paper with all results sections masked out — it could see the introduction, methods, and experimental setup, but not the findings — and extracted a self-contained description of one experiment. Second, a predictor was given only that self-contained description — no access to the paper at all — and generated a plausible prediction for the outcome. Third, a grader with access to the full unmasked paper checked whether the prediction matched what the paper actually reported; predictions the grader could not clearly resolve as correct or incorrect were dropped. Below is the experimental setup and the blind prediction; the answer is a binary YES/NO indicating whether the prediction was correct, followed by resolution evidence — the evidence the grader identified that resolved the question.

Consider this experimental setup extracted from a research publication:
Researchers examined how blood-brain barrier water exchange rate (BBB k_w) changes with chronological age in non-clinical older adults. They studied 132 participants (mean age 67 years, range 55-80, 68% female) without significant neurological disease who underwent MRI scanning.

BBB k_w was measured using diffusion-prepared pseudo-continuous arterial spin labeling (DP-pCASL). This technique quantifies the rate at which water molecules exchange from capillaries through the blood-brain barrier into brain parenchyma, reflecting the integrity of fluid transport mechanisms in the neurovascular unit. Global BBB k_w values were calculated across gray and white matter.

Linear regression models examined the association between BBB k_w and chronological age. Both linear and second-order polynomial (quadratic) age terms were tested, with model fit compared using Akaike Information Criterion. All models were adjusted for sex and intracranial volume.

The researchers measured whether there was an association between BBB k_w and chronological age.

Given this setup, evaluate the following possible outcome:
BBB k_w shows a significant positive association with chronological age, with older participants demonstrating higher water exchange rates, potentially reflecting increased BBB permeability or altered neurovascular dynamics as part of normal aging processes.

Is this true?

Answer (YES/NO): NO